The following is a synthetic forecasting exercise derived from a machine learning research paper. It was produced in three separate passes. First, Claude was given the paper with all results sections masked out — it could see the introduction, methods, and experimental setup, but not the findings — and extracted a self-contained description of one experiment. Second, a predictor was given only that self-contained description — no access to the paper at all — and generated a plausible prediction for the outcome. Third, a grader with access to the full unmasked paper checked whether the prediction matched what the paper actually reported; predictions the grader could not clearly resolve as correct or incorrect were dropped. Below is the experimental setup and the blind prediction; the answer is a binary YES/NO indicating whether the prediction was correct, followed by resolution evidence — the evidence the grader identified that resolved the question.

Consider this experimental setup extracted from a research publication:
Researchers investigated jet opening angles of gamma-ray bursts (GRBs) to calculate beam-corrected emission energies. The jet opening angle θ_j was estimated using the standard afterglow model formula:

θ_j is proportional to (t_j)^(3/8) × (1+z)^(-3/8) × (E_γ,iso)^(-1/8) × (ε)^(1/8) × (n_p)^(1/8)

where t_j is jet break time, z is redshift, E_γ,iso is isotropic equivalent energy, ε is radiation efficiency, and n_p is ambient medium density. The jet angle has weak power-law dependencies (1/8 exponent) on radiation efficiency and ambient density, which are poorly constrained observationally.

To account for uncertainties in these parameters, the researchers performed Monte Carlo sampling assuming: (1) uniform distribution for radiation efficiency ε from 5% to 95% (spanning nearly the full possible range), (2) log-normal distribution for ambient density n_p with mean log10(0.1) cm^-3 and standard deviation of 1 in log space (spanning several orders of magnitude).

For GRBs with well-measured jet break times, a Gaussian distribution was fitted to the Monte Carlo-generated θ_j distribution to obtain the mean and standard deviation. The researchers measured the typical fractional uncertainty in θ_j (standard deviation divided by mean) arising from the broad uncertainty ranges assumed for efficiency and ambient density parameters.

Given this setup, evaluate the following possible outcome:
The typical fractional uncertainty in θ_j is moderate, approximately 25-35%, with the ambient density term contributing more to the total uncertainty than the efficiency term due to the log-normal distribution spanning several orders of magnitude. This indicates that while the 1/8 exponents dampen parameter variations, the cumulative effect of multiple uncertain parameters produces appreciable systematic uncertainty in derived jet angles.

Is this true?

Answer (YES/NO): NO